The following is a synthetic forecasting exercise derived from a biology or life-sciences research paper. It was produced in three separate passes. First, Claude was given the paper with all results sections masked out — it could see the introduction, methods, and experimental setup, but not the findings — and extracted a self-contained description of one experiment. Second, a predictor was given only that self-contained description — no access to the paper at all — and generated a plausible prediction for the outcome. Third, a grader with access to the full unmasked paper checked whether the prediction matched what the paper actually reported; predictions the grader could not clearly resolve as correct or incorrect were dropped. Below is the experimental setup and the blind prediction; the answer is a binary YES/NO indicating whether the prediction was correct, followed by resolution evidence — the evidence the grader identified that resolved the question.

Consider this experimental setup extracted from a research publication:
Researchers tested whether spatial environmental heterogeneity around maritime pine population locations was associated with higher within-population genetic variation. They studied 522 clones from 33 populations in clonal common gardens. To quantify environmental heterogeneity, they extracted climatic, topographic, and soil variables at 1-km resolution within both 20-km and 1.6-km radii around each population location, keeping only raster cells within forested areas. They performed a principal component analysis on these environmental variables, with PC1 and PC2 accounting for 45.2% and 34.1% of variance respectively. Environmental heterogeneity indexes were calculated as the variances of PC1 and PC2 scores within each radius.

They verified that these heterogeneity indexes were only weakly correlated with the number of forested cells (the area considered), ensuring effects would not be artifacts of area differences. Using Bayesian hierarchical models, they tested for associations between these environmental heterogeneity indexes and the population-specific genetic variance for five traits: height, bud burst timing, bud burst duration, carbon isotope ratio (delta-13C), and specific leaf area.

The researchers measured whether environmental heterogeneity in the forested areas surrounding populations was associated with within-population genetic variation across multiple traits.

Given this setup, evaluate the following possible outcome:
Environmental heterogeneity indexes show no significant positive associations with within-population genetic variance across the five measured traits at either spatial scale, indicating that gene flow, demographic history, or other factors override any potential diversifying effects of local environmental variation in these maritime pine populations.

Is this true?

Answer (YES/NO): YES